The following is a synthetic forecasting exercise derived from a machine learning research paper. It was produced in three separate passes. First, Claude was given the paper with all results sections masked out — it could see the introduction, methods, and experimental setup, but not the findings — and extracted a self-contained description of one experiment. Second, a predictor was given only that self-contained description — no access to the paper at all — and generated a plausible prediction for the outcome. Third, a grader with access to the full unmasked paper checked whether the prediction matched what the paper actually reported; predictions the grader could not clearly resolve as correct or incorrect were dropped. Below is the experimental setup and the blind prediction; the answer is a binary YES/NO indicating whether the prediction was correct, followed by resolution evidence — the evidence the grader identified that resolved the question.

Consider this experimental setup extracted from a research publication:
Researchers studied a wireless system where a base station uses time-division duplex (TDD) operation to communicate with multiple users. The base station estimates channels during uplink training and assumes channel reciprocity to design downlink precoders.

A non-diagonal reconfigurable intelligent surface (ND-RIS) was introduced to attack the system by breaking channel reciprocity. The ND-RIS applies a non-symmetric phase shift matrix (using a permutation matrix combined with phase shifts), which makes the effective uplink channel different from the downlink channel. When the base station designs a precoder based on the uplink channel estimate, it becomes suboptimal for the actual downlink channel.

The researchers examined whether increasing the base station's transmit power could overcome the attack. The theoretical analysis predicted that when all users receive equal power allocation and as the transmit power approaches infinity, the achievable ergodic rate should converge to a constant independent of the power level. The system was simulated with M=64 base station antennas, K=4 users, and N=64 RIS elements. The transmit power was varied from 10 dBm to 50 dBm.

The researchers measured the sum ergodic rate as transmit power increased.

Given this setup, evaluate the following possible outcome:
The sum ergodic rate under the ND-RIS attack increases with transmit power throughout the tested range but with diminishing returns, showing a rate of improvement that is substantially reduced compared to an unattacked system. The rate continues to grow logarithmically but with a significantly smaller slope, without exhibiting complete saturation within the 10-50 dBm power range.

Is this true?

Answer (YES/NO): NO